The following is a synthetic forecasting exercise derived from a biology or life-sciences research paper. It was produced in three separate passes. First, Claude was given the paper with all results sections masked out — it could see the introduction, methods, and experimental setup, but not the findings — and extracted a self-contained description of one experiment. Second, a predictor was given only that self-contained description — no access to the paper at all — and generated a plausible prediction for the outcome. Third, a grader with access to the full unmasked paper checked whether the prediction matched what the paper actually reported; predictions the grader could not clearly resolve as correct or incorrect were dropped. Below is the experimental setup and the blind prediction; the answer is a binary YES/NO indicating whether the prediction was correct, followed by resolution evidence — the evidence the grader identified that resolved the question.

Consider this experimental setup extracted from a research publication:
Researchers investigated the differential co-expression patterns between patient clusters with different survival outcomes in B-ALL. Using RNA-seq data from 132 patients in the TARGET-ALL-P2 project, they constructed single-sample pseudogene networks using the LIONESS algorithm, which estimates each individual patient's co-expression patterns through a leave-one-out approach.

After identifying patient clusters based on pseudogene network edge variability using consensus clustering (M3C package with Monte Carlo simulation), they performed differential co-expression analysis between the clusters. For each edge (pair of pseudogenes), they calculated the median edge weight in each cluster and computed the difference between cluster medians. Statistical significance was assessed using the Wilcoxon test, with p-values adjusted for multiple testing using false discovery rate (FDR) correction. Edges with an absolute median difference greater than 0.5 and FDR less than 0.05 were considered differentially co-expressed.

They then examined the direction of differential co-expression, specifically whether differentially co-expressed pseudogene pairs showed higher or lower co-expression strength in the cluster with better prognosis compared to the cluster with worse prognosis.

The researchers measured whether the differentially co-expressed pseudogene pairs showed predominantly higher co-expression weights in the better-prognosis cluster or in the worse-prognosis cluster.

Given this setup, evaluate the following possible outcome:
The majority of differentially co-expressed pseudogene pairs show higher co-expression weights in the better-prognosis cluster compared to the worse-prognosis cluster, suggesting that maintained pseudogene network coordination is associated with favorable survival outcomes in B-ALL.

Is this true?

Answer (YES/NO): NO